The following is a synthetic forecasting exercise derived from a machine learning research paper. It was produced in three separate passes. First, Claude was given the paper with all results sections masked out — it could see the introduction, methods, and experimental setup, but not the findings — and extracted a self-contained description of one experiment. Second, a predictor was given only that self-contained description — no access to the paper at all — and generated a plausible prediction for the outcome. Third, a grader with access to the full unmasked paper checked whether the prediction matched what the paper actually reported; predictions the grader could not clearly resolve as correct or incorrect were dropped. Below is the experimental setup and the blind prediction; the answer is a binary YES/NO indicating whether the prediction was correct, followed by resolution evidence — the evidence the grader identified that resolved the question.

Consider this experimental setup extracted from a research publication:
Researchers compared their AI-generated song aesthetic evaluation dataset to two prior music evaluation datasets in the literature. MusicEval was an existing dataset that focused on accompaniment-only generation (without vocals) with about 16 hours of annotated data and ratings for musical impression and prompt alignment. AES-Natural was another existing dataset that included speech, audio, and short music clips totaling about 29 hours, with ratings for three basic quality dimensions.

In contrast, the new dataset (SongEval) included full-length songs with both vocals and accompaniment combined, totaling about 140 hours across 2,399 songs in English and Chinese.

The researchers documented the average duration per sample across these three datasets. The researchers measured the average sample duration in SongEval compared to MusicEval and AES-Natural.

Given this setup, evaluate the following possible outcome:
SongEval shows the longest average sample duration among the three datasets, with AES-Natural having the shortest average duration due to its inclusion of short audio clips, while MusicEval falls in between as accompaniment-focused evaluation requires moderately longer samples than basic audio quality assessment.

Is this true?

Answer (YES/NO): NO